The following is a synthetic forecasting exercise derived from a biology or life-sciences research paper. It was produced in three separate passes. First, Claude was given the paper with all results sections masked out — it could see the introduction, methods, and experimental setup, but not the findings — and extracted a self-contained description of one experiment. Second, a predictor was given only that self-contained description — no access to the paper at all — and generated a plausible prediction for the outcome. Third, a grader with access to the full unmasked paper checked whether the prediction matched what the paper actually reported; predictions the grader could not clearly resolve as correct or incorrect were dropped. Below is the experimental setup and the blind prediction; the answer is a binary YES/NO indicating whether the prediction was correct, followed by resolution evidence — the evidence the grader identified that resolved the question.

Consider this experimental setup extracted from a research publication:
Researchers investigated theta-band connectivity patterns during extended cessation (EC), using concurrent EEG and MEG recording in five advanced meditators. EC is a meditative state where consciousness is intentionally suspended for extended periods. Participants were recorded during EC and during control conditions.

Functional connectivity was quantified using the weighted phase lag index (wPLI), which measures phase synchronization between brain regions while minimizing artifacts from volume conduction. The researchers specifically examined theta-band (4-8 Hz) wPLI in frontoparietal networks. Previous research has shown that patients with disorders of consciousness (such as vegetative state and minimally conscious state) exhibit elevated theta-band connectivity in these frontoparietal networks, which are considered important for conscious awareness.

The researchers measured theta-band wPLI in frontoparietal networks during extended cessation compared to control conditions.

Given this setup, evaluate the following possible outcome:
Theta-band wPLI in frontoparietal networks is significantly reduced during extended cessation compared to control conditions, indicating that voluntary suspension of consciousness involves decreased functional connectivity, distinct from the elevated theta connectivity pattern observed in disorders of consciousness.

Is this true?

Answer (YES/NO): NO